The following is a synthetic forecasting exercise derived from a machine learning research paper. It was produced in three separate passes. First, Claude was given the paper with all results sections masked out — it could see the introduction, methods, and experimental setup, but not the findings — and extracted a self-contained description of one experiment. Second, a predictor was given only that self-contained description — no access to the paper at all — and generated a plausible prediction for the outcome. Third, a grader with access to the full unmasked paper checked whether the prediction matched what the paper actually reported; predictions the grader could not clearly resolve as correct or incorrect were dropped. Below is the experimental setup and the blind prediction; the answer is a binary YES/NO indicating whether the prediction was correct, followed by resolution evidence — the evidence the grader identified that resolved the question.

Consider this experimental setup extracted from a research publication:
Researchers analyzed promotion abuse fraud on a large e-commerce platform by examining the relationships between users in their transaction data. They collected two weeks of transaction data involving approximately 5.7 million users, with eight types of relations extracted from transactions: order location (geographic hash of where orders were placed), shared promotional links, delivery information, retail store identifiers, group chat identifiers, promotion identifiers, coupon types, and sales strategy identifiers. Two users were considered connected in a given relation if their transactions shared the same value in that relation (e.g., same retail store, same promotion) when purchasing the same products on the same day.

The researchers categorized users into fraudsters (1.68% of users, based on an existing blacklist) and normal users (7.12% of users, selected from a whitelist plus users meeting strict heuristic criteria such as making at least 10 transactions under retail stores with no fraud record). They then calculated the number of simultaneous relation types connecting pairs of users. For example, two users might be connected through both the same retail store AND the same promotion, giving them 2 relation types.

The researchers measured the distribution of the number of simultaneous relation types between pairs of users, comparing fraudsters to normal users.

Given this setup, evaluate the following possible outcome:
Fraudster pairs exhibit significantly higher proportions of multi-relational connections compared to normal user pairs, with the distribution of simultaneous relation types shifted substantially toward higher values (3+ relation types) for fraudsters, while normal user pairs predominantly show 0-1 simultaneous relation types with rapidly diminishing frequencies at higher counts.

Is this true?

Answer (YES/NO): YES